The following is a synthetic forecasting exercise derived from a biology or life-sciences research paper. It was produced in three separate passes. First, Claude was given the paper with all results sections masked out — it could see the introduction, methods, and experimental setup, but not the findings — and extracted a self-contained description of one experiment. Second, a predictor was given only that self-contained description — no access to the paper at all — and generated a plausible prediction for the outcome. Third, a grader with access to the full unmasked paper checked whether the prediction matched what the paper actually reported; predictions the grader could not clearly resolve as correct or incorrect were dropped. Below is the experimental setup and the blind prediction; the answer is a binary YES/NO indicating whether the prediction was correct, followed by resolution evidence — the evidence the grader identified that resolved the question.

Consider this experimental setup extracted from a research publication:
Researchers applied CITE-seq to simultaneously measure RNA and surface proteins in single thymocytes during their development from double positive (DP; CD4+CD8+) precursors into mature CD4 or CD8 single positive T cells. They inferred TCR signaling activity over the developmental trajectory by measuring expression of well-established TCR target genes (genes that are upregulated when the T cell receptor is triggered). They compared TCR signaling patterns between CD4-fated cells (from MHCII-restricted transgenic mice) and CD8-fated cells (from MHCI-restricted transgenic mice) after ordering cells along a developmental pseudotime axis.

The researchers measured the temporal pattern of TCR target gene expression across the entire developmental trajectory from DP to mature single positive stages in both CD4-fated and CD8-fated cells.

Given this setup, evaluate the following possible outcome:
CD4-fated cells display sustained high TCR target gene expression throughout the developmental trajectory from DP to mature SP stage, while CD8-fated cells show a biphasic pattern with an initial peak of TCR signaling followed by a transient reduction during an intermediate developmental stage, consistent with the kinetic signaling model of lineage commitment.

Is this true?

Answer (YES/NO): NO